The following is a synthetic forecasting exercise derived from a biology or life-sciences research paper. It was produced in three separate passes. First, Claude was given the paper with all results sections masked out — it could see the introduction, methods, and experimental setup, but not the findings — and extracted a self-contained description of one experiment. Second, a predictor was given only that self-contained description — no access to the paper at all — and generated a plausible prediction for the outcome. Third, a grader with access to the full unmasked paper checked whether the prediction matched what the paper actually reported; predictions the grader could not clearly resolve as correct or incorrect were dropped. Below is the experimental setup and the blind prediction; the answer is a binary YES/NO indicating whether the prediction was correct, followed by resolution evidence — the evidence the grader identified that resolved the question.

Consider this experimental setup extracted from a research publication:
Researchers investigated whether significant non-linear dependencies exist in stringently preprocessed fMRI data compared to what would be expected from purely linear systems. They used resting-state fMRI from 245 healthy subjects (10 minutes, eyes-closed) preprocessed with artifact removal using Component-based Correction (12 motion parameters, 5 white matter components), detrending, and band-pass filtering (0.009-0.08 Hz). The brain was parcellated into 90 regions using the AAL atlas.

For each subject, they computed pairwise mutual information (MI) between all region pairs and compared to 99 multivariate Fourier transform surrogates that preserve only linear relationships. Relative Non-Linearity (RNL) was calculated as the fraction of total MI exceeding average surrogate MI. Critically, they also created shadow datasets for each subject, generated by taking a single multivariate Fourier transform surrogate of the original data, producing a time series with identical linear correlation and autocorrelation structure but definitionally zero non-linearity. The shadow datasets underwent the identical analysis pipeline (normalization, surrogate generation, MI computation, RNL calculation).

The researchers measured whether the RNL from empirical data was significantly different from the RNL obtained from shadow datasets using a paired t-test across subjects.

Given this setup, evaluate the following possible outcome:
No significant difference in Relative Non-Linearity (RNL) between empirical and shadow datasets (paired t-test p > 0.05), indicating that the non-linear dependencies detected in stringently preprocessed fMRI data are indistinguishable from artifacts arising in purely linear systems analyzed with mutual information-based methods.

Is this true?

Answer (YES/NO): NO